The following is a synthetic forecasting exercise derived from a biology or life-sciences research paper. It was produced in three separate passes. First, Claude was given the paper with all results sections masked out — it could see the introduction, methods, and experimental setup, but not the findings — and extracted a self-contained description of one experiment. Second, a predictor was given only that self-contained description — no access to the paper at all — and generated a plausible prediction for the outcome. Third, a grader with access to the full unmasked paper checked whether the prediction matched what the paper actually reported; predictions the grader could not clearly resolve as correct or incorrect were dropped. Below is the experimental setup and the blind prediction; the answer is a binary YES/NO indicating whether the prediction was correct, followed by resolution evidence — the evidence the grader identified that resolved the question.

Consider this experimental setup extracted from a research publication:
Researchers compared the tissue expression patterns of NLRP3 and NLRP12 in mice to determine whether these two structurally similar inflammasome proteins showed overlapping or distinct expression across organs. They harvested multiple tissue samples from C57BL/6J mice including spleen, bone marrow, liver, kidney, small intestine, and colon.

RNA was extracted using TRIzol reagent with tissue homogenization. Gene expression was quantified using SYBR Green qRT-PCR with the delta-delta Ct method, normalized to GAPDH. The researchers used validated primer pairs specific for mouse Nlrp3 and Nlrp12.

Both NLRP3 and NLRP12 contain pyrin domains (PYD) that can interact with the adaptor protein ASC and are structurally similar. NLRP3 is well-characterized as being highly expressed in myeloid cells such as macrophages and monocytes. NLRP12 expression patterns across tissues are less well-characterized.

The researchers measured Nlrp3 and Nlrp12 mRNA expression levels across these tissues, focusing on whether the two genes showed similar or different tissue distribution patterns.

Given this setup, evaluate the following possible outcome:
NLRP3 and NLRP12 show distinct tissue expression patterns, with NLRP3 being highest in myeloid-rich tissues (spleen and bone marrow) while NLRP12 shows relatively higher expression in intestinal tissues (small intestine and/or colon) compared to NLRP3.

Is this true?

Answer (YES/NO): NO